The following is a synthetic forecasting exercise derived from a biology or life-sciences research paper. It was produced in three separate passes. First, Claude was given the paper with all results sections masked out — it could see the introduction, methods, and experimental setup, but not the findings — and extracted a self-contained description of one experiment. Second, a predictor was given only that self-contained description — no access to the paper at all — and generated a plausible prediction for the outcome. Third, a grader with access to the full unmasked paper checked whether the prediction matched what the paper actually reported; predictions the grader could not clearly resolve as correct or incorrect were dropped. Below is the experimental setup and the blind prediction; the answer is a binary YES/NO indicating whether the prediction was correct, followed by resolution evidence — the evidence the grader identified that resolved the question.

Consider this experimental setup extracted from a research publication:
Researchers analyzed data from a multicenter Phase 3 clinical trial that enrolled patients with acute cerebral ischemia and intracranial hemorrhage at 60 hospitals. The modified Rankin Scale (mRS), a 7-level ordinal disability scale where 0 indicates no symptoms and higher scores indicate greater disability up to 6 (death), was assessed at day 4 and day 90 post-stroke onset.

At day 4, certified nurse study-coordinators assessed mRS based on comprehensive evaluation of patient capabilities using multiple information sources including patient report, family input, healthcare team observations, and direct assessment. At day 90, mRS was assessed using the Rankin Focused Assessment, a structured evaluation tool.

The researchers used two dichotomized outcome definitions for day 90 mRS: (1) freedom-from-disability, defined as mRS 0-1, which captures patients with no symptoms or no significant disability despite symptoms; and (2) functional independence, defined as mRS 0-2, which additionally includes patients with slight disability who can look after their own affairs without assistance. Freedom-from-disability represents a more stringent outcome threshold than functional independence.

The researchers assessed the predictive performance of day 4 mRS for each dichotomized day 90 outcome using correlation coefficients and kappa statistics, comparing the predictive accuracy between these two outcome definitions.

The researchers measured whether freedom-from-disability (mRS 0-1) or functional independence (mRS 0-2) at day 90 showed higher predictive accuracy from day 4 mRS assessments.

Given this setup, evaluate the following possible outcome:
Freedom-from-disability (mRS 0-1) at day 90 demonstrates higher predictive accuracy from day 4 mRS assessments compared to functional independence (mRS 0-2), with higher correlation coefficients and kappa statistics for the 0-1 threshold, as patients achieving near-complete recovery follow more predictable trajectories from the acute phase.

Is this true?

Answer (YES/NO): YES